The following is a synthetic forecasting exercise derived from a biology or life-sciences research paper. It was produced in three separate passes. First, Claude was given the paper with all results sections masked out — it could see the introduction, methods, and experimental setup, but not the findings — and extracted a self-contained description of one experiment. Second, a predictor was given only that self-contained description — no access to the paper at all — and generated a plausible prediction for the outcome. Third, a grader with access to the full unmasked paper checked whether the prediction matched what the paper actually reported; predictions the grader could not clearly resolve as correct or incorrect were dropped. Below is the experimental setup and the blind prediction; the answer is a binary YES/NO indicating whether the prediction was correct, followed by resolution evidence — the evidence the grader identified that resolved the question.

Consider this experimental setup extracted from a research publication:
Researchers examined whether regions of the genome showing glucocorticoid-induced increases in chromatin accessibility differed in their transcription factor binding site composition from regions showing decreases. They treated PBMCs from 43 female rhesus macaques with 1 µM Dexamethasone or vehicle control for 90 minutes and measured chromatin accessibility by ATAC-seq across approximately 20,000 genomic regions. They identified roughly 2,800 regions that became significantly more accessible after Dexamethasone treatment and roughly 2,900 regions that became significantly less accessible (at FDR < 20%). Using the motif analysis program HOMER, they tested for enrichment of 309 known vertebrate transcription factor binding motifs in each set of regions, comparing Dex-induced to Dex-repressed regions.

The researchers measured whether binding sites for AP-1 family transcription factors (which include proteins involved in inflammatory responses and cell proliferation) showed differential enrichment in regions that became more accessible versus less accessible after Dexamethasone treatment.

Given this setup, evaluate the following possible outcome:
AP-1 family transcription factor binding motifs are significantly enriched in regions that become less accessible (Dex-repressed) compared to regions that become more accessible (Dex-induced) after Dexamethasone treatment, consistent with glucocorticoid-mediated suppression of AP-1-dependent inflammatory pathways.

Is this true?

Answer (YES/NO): NO